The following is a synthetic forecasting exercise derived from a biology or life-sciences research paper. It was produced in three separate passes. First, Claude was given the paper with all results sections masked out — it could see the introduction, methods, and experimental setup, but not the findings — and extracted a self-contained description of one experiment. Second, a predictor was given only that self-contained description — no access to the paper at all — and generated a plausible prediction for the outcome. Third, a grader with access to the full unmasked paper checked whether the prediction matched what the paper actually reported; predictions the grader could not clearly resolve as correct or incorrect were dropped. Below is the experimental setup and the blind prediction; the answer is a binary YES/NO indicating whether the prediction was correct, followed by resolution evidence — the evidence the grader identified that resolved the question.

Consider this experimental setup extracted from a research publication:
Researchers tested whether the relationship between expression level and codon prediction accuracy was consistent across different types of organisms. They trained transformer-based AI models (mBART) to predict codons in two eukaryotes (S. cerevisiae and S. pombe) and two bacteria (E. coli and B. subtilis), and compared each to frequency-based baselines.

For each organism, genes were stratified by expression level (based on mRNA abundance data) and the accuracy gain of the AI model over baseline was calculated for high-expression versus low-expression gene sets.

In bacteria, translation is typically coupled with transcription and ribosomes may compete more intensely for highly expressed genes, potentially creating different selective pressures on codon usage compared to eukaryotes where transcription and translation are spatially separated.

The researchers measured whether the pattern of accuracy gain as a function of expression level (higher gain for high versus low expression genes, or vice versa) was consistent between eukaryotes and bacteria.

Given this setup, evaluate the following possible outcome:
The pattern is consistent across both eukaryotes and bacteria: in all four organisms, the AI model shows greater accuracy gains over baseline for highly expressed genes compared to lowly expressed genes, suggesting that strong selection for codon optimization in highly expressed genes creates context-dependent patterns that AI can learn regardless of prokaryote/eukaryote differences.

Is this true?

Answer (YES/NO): NO